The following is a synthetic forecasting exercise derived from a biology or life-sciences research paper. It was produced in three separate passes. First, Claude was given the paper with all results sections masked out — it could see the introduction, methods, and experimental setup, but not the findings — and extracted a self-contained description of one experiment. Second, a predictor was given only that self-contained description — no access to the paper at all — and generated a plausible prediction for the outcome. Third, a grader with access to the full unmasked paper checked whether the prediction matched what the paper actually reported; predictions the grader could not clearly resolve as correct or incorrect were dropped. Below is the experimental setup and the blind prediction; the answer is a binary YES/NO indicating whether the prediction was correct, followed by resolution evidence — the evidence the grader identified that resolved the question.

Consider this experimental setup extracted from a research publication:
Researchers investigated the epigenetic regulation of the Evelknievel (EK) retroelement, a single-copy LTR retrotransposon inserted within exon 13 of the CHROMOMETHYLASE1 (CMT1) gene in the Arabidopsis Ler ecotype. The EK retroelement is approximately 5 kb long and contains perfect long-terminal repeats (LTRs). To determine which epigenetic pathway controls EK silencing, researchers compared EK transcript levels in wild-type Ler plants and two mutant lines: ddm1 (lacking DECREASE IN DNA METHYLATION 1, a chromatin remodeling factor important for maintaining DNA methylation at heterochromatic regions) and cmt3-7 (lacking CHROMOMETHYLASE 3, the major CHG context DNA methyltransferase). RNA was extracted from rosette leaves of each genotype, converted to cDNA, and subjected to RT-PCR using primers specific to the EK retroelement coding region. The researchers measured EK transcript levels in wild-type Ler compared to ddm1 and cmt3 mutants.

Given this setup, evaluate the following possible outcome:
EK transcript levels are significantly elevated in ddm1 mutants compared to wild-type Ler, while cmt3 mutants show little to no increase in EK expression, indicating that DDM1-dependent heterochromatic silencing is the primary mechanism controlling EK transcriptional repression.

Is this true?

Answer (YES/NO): NO